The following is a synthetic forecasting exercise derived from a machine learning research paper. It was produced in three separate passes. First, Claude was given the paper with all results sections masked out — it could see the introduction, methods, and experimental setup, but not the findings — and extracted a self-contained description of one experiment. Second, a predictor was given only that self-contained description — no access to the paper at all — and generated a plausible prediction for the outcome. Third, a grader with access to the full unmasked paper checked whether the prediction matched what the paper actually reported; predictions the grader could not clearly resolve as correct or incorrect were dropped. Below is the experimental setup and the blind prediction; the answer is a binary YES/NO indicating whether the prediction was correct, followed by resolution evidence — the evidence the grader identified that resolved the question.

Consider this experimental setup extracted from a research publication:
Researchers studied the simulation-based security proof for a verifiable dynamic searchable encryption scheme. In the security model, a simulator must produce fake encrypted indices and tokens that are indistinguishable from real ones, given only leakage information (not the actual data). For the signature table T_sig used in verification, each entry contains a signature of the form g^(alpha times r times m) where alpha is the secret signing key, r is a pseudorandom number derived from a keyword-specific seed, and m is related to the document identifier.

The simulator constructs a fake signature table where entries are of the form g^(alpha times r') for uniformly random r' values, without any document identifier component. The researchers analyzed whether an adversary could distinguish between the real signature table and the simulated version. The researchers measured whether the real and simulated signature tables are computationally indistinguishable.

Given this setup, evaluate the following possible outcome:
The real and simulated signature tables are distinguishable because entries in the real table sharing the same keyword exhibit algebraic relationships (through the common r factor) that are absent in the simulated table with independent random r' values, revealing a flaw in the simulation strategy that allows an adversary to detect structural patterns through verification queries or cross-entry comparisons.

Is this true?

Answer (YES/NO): NO